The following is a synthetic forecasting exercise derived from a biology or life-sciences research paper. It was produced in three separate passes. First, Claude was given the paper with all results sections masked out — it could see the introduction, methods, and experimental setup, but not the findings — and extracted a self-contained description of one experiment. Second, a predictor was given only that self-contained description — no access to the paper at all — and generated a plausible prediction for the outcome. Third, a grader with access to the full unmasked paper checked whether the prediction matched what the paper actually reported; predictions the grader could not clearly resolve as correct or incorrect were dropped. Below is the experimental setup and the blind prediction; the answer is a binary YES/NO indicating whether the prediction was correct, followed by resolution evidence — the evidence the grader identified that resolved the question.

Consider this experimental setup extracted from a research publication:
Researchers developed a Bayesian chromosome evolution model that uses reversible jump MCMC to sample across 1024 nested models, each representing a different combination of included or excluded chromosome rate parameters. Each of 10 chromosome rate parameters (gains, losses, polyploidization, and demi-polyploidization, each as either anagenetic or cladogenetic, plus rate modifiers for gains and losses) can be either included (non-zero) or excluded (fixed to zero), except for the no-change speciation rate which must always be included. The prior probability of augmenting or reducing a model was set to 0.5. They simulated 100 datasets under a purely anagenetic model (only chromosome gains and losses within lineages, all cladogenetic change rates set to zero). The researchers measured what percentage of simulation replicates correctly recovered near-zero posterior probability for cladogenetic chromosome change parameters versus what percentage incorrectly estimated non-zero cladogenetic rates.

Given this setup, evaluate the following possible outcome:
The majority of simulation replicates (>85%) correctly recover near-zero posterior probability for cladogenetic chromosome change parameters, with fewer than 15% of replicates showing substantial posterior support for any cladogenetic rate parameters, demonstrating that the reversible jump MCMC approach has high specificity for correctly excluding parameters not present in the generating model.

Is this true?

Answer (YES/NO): NO